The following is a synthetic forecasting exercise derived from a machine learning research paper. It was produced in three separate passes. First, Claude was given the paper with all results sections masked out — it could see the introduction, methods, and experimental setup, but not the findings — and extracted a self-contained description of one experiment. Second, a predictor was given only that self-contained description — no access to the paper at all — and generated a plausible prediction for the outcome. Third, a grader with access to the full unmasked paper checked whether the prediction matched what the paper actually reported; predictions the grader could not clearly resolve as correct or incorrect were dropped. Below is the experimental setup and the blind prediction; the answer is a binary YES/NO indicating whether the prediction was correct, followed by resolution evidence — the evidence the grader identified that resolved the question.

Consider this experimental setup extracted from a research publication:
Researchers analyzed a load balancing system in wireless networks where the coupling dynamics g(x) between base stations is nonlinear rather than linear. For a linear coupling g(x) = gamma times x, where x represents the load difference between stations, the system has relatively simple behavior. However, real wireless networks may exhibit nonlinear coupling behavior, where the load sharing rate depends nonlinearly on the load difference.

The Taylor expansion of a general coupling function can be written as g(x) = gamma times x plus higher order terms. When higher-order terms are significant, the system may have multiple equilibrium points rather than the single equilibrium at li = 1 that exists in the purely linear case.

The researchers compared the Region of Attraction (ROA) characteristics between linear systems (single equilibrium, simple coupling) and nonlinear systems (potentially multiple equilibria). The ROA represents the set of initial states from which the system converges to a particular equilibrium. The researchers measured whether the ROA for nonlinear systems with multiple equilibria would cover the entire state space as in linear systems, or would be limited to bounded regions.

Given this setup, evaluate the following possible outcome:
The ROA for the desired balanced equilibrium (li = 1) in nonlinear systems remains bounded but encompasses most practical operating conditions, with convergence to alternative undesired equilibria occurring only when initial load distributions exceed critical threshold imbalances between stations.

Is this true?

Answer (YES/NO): NO